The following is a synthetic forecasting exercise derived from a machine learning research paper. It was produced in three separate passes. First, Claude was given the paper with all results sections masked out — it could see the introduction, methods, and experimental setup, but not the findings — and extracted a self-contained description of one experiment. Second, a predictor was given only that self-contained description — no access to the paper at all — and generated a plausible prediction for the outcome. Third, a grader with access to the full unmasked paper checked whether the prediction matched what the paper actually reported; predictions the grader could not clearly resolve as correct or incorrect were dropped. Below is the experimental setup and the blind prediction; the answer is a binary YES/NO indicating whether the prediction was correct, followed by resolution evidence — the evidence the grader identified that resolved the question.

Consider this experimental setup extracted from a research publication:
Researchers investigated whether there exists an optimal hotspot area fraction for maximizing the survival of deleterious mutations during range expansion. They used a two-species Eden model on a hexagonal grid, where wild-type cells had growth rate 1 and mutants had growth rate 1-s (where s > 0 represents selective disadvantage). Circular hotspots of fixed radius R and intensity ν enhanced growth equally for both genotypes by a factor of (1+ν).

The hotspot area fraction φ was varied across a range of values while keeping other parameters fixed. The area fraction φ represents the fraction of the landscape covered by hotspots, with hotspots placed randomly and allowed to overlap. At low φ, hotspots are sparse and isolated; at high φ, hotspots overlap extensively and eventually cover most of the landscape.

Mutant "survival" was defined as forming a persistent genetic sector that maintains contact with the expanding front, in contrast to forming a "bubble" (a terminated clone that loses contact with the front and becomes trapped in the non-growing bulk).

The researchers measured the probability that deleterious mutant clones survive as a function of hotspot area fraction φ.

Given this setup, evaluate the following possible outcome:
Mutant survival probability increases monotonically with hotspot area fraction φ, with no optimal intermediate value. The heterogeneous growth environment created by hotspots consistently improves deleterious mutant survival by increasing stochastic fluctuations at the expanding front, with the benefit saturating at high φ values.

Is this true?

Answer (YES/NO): NO